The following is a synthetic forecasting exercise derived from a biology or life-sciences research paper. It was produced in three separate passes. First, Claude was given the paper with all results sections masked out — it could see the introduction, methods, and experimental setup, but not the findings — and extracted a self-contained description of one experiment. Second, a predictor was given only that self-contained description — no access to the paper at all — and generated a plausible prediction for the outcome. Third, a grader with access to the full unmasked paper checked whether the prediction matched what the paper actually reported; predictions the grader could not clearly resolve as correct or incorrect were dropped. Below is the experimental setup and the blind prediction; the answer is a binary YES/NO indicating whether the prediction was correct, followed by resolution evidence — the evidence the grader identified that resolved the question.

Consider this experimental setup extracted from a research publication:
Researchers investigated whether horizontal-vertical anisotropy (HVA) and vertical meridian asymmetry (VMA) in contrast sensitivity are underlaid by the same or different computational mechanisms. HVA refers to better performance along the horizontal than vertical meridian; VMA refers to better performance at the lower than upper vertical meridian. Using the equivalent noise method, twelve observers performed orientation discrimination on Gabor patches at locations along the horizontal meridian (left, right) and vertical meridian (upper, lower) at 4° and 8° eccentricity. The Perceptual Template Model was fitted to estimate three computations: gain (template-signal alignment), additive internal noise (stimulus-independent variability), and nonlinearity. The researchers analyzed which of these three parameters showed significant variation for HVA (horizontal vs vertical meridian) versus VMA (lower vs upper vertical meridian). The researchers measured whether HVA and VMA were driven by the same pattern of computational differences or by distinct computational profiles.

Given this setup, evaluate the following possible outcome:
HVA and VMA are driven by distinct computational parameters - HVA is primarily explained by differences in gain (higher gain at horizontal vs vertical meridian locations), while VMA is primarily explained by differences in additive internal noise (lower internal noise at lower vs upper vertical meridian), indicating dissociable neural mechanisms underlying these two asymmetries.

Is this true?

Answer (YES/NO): NO